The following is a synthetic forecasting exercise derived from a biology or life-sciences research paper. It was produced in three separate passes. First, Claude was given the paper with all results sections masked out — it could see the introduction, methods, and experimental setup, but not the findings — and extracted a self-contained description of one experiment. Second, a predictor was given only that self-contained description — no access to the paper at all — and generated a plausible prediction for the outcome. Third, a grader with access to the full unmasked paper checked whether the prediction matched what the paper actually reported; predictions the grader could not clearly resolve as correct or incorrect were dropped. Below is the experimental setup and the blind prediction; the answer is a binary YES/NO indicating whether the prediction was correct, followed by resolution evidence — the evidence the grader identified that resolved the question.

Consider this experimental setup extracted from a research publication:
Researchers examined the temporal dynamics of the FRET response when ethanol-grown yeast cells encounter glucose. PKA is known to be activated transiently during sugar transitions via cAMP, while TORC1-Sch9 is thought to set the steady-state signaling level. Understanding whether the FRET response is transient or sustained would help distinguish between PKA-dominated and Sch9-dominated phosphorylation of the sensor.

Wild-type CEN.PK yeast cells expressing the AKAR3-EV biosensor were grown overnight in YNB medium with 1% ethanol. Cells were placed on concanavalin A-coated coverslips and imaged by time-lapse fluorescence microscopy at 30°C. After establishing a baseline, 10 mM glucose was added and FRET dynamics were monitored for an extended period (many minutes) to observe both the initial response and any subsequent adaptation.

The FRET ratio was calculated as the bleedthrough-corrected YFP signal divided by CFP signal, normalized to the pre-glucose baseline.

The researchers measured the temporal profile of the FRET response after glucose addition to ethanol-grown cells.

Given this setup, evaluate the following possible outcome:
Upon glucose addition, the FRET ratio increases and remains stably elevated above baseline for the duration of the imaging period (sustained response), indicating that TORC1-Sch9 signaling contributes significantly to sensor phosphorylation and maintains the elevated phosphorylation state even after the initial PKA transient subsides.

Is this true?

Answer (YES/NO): YES